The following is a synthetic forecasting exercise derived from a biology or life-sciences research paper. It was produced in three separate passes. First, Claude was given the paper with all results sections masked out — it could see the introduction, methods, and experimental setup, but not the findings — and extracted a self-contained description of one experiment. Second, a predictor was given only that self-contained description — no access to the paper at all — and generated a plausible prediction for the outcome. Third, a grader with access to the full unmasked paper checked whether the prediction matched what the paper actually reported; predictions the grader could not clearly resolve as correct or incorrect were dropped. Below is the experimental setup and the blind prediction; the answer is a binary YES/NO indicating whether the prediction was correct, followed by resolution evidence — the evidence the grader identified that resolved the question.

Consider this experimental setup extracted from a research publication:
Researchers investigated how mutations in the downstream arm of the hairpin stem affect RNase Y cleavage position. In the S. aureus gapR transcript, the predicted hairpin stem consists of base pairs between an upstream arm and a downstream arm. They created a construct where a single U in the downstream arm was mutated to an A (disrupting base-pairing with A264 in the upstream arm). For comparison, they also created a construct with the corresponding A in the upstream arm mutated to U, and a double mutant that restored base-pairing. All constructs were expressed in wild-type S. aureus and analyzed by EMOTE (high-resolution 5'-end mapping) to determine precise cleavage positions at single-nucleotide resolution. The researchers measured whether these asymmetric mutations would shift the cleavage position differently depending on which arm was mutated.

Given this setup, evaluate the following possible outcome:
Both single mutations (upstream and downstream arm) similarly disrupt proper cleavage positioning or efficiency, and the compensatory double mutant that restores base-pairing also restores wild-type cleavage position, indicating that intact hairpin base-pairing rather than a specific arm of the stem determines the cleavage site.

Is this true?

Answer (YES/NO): NO